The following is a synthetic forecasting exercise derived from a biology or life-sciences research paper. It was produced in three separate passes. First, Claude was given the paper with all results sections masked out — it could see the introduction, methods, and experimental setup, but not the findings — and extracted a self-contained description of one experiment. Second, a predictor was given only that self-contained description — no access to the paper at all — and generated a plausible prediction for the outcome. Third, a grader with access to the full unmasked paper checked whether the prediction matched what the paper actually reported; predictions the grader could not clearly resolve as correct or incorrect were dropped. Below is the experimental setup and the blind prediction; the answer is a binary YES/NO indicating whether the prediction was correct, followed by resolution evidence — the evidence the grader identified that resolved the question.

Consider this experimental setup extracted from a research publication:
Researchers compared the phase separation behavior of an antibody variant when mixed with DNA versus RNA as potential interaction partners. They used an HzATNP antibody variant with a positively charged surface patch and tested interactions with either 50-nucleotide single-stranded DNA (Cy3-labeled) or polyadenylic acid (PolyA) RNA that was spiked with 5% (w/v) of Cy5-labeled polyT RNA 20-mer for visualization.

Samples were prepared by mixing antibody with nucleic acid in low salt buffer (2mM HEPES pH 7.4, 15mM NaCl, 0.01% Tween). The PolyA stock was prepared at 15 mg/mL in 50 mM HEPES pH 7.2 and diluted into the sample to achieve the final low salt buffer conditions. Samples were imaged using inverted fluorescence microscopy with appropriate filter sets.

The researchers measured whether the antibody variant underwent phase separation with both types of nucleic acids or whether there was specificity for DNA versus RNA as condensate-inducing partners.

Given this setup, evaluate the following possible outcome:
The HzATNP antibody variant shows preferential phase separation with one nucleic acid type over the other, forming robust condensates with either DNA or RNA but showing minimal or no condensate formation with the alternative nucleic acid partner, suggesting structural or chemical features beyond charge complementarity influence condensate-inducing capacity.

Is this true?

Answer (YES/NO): NO